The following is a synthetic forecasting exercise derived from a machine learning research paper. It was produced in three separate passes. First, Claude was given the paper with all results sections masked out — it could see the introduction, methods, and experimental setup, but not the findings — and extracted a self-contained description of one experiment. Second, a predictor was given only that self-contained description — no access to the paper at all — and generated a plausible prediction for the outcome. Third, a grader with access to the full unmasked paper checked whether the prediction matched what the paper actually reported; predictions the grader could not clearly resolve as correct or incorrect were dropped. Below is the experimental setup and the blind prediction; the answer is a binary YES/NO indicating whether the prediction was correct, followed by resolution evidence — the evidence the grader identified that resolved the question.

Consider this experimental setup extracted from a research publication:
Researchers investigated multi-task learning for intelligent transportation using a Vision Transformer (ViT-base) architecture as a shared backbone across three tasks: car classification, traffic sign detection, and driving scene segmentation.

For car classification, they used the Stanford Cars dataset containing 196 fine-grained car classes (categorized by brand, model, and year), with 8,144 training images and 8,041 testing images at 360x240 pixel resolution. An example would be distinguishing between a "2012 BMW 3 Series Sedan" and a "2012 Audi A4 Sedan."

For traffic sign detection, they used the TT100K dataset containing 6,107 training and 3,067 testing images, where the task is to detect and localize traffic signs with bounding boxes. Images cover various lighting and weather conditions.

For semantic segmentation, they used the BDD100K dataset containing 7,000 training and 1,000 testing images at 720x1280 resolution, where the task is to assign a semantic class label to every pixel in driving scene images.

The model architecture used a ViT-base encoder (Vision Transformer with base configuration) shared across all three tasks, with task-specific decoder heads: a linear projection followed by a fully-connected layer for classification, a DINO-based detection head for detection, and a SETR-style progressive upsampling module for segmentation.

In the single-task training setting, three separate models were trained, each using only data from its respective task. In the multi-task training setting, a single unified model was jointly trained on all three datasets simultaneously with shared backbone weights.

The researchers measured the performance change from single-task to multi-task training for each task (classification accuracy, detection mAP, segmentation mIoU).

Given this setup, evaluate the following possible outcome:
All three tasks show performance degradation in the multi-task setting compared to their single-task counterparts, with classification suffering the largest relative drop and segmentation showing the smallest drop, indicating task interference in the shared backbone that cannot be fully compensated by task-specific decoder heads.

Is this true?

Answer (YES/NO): NO